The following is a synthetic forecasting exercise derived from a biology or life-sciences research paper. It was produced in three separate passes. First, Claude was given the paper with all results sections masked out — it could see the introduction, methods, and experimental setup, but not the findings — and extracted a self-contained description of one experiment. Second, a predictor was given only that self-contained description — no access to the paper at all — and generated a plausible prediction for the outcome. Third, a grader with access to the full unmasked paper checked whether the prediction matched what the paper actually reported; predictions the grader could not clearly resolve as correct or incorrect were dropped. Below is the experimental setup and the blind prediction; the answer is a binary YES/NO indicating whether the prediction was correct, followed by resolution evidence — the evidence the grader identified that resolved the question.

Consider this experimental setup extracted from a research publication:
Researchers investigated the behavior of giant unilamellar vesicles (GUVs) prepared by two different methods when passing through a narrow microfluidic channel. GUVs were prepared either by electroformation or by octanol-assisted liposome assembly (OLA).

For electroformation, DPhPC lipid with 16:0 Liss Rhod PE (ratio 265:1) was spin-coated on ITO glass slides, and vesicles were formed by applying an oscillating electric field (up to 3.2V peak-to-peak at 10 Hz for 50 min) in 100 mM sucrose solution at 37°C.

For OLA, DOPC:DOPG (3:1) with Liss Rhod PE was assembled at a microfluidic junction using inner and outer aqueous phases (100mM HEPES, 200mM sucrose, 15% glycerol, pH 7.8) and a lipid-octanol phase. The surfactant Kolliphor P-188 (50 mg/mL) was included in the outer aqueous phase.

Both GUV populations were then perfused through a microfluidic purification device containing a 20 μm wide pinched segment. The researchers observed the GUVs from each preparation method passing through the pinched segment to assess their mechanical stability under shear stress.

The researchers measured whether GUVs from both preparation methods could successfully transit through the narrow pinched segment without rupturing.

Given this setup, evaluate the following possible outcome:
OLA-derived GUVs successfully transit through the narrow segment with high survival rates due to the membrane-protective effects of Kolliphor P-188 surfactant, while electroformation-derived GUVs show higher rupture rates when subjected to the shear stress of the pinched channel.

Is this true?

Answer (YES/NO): NO